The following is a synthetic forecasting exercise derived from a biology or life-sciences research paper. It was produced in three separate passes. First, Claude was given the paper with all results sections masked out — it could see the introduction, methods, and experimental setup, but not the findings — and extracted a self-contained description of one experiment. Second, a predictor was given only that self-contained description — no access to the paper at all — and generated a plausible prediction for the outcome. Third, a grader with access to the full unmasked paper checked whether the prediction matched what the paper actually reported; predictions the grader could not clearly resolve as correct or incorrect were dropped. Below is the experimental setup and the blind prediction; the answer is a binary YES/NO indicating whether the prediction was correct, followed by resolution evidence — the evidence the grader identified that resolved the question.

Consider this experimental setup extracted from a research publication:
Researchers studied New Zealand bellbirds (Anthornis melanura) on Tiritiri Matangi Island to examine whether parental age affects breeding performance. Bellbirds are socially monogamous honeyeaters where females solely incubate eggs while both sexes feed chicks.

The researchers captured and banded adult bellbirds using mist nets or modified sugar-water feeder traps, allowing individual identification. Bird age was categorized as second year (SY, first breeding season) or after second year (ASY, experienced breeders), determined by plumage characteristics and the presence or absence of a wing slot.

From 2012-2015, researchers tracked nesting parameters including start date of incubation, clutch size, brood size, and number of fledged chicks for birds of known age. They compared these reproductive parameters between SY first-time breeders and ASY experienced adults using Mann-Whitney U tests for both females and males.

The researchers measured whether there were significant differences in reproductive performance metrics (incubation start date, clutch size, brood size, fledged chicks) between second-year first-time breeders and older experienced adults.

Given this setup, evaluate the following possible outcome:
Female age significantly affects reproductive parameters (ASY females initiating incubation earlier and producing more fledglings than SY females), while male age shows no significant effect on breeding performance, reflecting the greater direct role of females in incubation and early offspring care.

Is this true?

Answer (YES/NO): NO